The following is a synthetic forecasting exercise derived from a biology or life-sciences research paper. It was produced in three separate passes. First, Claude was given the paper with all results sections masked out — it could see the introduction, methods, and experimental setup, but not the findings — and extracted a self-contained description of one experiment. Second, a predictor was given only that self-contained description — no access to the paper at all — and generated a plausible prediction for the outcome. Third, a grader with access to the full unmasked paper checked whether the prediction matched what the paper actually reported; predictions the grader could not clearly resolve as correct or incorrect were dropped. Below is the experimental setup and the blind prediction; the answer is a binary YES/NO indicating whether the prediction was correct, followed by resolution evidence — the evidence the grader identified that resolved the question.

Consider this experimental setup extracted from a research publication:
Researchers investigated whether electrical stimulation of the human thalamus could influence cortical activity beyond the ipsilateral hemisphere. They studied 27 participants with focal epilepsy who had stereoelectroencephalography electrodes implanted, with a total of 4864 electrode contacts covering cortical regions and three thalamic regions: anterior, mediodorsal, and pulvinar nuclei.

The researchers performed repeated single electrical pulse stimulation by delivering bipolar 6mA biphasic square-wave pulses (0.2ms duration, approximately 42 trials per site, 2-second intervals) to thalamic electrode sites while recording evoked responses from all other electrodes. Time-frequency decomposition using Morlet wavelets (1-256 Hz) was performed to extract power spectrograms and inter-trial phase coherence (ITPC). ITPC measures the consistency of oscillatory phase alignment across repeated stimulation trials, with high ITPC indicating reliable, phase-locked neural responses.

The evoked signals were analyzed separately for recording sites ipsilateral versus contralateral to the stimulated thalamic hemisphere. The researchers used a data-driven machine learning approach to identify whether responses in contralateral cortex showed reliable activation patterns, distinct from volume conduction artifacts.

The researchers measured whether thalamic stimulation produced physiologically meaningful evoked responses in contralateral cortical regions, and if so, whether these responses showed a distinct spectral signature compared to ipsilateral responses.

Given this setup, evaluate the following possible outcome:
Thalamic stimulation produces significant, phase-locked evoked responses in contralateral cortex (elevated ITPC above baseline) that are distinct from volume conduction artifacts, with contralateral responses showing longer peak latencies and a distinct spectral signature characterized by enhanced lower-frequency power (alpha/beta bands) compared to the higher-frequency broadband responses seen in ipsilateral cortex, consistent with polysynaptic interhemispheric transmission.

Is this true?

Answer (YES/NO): NO